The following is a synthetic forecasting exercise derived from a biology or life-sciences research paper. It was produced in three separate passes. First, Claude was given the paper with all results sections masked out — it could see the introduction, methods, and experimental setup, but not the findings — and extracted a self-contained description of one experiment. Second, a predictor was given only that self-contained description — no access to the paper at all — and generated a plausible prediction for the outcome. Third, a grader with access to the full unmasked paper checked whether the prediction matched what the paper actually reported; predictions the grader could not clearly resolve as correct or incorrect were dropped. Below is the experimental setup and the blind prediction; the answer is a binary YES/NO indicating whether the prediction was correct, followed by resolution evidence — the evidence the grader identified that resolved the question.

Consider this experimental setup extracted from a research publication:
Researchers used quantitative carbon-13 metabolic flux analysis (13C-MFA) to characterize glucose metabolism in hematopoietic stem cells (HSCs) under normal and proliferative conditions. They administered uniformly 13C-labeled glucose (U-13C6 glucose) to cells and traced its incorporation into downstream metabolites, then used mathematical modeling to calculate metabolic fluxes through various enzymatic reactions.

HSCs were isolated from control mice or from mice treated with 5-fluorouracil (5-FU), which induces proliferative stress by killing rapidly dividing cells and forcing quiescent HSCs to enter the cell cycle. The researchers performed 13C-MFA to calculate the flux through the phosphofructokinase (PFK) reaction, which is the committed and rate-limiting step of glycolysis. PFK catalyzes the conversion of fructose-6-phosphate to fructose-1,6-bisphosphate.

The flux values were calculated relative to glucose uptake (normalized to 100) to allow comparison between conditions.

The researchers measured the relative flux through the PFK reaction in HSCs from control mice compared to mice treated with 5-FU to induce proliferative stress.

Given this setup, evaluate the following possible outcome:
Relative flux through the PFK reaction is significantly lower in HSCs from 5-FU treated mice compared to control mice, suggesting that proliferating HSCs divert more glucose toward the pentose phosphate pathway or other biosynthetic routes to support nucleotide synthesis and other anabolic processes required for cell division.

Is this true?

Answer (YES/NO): NO